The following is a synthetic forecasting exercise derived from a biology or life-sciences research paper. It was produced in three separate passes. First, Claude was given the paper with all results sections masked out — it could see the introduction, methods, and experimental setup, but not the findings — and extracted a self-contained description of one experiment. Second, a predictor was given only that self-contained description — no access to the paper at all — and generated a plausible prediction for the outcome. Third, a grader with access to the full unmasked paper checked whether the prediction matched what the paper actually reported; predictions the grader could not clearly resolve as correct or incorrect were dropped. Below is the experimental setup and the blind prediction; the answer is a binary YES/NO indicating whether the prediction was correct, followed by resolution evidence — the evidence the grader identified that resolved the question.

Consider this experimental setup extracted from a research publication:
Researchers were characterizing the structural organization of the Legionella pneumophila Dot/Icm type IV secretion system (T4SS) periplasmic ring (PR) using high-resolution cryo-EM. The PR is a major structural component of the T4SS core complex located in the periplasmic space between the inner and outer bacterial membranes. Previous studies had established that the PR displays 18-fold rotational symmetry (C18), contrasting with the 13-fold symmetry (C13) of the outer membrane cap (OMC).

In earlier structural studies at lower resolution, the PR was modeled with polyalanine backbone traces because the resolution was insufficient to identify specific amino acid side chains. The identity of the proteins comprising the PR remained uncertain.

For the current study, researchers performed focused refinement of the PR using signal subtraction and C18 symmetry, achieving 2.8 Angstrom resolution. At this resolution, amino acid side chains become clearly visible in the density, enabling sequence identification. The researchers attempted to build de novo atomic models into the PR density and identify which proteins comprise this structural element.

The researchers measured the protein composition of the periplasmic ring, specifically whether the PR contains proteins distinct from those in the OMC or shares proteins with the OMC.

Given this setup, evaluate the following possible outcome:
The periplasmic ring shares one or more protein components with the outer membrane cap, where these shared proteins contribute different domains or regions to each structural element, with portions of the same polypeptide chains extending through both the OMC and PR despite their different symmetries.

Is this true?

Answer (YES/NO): YES